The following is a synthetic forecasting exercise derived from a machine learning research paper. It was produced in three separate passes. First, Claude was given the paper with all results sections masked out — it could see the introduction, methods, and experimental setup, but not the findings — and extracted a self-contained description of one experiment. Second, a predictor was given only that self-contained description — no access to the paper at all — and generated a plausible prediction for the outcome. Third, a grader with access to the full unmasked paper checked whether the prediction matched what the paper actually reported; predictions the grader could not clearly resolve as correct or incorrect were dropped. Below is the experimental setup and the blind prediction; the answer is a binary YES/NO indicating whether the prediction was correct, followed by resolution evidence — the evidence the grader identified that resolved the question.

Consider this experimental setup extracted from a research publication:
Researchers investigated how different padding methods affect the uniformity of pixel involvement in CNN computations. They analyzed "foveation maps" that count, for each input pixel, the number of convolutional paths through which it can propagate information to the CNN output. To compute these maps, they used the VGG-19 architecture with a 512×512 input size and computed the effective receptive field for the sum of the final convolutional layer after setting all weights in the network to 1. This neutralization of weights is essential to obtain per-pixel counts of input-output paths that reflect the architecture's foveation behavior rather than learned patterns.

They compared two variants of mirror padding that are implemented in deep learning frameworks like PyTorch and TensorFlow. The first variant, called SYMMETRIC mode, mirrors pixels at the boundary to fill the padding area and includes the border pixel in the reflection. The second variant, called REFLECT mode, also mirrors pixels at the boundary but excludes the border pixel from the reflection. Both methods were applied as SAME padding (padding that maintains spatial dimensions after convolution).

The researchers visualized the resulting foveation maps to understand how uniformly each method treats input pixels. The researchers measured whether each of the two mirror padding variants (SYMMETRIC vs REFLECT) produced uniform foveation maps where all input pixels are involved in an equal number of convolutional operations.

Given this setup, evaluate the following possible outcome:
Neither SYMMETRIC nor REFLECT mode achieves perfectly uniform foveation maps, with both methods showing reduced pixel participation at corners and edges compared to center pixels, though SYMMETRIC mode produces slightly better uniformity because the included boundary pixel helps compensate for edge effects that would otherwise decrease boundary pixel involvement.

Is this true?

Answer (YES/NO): NO